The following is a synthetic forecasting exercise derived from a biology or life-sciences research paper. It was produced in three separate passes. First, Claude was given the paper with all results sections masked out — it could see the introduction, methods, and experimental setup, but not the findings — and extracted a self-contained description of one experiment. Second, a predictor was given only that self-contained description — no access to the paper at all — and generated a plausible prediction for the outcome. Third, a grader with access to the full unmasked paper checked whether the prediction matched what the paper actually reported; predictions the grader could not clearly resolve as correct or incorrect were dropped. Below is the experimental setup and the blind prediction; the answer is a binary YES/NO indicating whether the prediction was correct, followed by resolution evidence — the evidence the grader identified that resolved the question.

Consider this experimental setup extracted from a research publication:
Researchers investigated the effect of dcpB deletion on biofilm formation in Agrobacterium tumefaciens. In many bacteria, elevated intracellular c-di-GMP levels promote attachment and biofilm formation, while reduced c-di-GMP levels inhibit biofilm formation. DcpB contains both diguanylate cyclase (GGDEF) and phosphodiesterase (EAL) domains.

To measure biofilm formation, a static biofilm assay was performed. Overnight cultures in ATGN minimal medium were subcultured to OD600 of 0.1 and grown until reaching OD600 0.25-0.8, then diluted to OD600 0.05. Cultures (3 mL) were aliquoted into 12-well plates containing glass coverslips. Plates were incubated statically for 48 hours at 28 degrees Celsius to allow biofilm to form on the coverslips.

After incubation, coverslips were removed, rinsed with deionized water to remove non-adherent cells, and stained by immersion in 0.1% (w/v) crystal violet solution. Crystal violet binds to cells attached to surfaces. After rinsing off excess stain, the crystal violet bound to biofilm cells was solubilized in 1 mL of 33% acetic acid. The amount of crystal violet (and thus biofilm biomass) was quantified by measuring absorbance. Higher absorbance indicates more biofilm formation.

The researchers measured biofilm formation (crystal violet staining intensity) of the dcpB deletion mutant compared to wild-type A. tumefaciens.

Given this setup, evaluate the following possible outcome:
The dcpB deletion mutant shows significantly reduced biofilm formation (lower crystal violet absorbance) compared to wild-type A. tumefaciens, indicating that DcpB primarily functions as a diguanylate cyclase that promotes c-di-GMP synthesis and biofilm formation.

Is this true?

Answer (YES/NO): NO